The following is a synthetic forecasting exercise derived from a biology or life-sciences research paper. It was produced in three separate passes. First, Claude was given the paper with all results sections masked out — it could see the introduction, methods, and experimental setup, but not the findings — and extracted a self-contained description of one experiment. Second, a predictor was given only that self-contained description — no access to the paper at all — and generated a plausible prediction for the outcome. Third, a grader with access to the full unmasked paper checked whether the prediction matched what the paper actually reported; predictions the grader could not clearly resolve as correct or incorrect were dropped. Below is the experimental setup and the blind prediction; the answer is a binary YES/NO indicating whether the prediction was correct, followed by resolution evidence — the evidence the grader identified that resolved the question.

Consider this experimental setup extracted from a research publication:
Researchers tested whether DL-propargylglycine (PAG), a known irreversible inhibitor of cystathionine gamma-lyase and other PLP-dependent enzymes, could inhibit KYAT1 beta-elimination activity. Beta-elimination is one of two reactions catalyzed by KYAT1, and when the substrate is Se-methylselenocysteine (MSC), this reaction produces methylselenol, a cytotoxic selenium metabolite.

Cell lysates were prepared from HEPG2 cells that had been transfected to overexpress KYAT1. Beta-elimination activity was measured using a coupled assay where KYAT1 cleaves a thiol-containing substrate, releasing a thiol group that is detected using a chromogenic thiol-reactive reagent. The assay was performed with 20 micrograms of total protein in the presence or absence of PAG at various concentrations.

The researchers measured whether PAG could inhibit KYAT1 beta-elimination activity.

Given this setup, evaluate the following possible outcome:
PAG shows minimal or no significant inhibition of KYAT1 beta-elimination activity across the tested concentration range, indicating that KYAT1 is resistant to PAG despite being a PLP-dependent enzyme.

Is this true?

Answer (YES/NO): YES